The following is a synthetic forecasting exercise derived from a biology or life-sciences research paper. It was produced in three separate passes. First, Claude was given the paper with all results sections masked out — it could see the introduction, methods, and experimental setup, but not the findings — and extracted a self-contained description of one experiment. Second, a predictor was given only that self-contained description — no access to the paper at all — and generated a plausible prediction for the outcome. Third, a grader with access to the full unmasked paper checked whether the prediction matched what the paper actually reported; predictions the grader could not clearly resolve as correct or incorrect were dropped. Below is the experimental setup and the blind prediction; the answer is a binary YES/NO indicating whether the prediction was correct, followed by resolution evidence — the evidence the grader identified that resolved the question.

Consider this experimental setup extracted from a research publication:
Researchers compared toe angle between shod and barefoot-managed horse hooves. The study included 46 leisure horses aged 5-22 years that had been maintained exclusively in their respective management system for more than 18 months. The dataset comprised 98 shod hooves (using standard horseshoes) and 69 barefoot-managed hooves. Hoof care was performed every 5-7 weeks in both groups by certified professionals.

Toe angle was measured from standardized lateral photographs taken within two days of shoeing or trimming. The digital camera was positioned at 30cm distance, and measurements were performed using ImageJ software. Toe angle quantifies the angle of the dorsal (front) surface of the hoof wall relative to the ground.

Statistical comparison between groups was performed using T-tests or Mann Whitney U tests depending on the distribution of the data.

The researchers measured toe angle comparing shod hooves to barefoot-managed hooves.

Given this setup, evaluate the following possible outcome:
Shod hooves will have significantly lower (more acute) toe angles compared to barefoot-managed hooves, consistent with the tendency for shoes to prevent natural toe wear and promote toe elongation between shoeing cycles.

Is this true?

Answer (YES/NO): NO